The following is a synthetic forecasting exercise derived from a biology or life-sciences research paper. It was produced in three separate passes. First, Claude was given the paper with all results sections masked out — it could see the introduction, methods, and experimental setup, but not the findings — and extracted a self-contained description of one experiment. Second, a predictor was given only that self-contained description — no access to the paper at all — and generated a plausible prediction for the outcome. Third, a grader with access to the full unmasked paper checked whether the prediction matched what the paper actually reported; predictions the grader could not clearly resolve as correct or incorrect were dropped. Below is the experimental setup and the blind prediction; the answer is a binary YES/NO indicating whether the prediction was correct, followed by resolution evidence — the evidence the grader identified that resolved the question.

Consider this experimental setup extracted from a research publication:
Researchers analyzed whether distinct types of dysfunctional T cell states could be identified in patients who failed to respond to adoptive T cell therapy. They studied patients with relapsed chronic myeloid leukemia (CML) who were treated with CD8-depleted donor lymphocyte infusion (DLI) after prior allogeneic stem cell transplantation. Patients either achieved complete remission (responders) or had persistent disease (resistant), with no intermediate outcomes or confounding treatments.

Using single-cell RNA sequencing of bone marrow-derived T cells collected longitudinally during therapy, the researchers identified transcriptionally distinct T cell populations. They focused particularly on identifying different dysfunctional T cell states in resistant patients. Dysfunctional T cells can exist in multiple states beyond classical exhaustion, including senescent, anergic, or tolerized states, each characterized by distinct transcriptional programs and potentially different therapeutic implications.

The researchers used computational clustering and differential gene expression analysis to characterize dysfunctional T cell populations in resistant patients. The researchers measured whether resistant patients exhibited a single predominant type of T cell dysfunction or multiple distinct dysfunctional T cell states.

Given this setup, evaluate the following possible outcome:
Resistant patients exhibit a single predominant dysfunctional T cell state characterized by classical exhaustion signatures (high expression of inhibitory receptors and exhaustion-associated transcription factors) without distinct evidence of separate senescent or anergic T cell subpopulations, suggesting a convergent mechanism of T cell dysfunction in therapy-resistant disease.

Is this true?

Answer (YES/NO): NO